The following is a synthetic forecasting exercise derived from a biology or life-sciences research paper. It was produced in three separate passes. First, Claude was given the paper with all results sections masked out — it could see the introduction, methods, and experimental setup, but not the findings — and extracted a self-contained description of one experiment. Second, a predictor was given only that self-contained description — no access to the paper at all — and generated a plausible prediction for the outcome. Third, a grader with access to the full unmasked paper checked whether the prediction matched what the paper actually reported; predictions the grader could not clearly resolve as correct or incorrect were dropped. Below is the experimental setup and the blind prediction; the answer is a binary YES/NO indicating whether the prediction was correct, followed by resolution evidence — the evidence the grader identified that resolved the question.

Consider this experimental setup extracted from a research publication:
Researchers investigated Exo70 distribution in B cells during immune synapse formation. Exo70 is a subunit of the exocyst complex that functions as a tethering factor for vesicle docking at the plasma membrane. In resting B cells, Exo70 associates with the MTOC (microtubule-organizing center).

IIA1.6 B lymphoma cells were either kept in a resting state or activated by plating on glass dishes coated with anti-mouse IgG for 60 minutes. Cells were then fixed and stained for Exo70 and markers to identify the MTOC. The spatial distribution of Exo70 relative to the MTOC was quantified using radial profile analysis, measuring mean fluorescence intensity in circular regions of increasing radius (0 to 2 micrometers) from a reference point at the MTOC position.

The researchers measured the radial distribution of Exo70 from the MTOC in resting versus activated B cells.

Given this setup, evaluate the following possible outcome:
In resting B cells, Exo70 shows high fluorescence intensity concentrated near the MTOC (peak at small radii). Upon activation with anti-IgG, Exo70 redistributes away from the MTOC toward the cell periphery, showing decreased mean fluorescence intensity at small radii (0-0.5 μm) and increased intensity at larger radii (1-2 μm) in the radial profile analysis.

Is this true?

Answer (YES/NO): YES